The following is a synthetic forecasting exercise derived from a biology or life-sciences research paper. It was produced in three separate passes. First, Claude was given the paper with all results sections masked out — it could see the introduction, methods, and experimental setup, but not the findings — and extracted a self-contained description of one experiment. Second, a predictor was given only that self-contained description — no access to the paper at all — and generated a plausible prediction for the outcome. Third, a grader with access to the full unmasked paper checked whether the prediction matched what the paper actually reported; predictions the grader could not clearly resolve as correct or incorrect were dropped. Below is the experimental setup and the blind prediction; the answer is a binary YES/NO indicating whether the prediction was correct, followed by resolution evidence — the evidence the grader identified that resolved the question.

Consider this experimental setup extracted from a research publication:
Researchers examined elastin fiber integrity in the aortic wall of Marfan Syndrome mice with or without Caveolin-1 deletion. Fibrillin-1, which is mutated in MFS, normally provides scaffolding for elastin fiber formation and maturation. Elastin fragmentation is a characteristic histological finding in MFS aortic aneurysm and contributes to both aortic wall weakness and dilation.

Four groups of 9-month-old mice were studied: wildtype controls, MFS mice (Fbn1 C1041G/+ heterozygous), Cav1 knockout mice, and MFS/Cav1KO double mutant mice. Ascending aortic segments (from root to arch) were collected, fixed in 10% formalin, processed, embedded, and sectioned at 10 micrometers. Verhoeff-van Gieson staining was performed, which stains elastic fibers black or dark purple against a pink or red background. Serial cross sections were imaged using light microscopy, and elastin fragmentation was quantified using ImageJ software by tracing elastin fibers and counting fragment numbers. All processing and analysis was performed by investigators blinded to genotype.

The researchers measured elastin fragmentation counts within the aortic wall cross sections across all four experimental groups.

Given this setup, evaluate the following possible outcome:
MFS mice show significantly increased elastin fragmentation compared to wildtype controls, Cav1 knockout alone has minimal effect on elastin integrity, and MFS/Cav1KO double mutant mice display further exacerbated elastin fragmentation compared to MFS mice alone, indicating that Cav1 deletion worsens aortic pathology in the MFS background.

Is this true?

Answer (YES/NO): NO